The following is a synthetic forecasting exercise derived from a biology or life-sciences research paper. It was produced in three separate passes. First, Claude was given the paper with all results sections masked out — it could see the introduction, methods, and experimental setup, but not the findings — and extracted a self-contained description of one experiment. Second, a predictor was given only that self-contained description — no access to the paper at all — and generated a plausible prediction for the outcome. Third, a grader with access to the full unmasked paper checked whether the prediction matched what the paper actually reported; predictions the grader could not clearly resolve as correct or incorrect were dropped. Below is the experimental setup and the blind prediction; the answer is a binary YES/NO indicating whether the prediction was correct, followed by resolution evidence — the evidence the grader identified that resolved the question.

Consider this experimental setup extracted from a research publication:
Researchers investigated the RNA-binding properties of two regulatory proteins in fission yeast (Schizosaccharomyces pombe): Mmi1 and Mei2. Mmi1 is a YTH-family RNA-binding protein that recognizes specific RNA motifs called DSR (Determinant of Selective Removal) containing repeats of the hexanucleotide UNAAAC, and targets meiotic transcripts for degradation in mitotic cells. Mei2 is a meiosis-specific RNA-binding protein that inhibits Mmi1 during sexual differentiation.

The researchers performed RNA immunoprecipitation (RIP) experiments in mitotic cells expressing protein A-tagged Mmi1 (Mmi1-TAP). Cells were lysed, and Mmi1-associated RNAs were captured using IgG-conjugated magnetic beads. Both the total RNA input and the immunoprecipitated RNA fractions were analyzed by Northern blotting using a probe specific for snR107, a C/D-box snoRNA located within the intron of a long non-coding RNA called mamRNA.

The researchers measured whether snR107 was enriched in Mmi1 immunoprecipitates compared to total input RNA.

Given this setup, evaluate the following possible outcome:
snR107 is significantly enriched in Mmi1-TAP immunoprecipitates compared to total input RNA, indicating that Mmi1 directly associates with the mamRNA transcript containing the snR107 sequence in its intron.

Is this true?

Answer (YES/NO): YES